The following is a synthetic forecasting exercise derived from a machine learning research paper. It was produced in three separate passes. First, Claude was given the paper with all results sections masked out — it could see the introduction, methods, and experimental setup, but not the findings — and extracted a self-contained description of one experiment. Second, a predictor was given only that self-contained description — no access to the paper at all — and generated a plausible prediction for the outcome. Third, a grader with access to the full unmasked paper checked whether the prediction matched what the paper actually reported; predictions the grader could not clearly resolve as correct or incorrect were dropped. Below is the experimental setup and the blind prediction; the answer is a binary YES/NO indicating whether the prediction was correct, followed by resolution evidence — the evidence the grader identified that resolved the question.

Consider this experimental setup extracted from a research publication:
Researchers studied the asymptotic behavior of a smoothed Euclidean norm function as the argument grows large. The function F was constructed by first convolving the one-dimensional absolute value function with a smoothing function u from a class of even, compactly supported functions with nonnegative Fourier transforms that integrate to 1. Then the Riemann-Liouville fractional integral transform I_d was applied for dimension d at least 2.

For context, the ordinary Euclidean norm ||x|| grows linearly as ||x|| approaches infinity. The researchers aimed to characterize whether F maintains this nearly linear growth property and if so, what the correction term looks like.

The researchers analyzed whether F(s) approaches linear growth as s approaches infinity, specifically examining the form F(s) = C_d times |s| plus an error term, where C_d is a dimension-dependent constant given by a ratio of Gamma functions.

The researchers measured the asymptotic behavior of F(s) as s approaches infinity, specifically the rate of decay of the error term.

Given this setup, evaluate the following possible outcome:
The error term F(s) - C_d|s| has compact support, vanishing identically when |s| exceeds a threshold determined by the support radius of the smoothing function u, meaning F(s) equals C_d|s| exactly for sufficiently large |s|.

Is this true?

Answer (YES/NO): NO